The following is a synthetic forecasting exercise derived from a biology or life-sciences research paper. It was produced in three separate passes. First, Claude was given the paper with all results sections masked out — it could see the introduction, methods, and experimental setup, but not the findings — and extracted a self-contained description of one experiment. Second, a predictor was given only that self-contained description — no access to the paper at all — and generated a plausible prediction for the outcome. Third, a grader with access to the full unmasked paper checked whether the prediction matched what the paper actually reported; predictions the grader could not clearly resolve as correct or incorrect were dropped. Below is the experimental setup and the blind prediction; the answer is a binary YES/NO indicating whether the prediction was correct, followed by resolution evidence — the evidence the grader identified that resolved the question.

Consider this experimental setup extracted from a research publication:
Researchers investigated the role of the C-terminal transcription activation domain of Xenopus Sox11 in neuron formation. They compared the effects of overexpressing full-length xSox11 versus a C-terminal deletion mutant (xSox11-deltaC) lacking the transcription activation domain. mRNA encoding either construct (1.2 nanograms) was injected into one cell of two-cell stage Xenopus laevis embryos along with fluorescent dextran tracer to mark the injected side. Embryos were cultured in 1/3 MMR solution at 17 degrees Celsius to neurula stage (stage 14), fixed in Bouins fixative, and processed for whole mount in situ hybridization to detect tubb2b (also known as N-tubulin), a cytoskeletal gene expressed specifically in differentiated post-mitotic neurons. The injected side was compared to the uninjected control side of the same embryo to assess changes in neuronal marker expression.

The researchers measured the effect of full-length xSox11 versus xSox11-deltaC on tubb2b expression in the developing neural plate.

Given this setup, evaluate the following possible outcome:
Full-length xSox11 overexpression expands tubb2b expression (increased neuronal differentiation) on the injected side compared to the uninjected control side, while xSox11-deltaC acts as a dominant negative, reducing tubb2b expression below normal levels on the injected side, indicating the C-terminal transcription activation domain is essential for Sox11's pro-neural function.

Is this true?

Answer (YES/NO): YES